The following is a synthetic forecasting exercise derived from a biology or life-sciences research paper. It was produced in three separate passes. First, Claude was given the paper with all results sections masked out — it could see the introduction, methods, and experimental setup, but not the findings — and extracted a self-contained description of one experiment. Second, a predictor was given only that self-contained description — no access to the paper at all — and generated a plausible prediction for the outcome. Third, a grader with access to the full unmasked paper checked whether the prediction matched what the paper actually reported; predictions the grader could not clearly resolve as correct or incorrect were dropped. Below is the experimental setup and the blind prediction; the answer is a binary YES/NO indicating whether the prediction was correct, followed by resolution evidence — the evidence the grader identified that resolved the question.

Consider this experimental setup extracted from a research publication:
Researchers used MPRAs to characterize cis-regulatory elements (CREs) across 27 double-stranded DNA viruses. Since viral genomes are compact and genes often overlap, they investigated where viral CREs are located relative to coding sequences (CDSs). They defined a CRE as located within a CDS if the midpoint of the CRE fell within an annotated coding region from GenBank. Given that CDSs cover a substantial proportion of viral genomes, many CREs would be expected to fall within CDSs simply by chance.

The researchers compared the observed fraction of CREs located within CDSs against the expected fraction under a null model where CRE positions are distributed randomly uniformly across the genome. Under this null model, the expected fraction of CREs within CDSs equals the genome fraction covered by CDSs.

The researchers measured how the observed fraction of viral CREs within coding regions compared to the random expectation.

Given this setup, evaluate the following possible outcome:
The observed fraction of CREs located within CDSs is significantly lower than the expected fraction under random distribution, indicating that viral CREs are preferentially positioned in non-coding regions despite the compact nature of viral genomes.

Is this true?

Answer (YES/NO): YES